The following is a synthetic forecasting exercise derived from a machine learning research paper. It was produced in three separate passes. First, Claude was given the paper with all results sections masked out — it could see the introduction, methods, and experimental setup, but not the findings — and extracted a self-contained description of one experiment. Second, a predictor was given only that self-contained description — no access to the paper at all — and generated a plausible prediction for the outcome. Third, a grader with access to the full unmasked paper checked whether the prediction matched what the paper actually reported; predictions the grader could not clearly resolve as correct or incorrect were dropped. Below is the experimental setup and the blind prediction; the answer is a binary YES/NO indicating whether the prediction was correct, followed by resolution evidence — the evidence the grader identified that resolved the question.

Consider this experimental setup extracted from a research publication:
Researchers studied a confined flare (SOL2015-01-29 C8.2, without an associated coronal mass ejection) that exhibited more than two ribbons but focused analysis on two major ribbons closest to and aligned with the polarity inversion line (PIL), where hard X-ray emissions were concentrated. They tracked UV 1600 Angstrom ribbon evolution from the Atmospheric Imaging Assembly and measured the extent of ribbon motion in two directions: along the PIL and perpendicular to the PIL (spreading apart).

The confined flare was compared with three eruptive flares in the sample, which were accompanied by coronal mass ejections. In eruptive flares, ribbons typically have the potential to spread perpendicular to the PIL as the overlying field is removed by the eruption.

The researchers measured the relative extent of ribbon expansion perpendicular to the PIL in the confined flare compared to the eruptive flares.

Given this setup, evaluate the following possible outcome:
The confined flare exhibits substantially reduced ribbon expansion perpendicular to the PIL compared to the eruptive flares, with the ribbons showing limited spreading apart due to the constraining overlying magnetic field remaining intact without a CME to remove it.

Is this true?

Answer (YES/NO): YES